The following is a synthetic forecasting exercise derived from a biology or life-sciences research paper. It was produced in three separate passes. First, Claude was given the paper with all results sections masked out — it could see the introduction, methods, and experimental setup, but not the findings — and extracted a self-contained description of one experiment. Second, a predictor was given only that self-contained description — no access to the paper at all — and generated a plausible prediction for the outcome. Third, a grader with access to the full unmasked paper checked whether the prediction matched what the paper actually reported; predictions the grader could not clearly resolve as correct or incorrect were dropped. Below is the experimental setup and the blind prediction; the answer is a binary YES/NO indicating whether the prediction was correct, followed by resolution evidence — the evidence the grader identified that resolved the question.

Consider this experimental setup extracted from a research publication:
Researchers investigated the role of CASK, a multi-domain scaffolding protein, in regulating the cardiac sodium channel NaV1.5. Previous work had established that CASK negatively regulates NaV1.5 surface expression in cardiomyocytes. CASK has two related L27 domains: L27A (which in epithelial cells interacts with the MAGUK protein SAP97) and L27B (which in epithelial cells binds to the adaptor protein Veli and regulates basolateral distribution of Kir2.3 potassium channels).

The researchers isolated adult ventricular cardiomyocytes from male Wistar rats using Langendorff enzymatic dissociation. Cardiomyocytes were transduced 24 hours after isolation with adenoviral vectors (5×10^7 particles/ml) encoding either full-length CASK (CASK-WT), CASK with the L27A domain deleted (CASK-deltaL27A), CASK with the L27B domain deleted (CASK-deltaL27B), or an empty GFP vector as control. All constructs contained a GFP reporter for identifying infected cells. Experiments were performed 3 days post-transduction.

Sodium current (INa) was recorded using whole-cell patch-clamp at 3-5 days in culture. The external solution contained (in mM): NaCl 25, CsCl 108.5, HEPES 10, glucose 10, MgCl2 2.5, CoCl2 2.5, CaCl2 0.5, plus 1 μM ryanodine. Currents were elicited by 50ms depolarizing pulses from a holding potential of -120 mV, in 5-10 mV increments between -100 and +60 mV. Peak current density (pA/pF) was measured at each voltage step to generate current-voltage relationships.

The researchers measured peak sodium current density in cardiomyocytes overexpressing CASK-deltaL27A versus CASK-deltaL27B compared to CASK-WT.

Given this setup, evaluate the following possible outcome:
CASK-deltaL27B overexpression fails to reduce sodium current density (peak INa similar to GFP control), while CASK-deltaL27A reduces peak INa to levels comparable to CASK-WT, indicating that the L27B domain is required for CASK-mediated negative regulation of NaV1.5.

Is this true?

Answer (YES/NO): YES